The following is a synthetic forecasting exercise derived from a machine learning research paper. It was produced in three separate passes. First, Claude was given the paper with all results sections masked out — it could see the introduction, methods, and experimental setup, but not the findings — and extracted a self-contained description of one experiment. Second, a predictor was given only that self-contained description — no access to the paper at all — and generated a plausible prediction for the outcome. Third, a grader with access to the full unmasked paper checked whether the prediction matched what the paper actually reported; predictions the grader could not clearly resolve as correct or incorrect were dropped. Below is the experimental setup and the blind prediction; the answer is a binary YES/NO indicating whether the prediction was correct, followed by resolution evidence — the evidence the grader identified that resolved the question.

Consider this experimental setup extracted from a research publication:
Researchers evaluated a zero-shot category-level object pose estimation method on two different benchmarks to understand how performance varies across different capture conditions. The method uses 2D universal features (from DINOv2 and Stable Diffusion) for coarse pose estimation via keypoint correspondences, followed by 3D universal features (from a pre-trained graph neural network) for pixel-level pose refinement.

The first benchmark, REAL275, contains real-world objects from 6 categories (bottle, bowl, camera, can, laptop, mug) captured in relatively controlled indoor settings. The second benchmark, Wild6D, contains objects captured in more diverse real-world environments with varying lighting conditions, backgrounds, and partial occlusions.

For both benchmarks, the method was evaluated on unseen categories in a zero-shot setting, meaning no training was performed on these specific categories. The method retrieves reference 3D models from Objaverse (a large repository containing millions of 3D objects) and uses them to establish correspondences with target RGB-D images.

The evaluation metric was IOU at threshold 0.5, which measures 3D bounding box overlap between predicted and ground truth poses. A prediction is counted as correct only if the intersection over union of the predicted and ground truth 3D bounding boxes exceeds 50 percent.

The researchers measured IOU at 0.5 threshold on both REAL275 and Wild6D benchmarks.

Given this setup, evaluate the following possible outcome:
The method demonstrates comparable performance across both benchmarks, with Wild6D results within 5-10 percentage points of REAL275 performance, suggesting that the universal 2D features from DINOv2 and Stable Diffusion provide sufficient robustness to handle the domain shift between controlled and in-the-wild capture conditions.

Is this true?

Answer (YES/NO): NO